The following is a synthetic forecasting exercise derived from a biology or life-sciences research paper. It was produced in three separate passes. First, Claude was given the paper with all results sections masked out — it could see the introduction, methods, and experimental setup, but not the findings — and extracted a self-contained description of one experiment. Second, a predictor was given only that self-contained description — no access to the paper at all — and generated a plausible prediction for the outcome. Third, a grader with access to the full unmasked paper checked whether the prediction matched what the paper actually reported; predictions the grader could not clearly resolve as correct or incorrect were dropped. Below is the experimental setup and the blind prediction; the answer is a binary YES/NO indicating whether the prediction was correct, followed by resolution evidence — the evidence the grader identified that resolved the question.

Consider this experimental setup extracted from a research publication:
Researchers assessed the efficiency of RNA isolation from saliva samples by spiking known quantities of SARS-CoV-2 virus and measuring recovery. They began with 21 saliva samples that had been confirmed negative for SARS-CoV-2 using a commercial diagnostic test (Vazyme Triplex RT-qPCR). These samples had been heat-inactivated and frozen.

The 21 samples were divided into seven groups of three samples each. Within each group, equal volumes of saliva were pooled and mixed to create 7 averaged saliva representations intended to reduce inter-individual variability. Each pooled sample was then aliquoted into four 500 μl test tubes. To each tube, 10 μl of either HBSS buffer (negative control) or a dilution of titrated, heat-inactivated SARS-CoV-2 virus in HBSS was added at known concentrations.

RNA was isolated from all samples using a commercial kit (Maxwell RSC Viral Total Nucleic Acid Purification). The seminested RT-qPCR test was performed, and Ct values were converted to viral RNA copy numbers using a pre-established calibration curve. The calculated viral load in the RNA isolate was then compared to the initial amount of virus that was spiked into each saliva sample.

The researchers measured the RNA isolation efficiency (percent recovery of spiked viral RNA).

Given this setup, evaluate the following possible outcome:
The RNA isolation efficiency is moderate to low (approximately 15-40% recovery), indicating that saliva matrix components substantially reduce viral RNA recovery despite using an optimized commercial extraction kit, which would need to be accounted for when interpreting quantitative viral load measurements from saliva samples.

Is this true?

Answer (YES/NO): NO